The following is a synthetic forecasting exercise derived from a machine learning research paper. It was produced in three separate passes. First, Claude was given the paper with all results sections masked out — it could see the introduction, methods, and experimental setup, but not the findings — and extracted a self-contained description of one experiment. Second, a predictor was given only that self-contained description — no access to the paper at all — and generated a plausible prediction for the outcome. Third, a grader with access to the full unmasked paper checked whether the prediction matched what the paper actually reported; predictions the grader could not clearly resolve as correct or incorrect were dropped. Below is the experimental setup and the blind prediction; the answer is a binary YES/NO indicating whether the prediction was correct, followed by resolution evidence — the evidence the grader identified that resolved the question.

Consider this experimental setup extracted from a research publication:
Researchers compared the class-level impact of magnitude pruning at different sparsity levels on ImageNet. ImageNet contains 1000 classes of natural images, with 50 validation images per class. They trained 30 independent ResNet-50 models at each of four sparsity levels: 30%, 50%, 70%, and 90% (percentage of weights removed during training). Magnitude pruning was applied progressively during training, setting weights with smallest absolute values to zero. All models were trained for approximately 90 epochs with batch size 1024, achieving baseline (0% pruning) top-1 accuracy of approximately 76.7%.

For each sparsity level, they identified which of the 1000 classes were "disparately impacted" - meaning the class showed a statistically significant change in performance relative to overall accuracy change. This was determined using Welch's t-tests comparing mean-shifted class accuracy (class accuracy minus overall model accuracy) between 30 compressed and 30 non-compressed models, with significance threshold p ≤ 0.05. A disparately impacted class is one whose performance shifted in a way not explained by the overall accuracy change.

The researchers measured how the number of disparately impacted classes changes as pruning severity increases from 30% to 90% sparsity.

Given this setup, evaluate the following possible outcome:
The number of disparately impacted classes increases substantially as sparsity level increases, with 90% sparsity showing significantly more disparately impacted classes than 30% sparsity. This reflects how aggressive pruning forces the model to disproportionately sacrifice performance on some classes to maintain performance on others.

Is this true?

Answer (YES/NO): YES